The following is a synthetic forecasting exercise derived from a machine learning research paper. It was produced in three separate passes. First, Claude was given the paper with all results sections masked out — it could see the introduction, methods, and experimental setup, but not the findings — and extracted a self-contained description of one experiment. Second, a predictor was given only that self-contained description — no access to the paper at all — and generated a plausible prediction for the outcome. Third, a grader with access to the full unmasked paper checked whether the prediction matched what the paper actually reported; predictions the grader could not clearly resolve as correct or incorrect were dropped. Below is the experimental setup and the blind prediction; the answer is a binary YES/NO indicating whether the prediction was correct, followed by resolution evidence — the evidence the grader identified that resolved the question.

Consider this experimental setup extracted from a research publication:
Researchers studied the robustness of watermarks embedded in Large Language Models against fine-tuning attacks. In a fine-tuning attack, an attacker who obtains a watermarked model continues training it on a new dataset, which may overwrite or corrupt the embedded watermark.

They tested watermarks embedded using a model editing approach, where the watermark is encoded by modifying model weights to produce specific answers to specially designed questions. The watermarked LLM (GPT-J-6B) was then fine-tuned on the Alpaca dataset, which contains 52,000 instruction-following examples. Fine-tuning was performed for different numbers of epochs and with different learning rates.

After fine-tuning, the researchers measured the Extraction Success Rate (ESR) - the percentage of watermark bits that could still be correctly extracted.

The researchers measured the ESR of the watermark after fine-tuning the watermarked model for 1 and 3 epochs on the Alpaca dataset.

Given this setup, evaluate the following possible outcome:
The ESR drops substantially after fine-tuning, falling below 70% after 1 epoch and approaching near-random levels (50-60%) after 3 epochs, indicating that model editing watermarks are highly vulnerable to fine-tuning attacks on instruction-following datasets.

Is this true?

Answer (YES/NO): NO